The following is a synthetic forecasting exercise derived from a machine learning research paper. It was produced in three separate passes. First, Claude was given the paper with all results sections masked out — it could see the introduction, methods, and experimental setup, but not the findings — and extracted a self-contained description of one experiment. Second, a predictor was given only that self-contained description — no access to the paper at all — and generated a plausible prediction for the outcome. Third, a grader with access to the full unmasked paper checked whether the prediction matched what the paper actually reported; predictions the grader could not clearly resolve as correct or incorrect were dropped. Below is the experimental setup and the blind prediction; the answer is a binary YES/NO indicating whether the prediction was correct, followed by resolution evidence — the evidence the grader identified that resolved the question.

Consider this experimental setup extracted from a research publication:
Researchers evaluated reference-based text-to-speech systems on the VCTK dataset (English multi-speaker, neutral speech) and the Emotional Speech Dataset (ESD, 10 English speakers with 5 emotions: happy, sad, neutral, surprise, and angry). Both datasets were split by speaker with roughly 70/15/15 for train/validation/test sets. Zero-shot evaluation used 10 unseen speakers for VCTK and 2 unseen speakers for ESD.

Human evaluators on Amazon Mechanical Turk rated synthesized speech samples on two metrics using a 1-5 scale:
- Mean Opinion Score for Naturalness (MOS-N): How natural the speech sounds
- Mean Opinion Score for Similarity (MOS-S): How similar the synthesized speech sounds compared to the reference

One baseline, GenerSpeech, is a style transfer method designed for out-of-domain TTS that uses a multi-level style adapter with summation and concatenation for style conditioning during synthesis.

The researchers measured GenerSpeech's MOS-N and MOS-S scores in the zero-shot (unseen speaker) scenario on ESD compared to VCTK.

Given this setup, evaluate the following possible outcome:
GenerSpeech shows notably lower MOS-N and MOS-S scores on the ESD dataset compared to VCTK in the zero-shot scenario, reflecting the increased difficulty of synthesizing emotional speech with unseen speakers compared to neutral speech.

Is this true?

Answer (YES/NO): YES